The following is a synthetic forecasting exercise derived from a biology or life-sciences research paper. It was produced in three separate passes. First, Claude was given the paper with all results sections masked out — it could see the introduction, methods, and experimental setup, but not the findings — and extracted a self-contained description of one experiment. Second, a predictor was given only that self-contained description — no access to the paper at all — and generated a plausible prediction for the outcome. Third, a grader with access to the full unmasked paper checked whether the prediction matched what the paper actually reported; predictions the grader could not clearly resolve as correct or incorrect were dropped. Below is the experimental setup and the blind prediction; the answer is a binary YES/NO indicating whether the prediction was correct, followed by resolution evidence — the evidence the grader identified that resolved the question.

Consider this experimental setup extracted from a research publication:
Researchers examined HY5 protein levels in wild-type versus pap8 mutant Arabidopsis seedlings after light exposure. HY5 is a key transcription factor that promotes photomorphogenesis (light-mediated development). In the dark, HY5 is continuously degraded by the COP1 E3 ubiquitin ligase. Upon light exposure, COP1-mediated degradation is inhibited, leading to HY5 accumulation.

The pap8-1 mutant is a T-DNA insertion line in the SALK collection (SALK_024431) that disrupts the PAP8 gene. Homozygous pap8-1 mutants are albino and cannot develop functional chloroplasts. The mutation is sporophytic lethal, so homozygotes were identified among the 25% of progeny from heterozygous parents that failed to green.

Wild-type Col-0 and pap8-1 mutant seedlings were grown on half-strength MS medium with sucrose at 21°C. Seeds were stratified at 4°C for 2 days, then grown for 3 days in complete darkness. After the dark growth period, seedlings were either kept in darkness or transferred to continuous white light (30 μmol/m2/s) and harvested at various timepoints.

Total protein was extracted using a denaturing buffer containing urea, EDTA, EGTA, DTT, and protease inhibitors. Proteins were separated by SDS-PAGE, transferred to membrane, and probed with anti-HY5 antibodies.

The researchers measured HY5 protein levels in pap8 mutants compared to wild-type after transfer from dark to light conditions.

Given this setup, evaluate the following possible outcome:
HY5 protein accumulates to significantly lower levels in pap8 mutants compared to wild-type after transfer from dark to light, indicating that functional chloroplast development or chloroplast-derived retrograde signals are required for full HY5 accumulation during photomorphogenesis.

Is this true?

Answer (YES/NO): YES